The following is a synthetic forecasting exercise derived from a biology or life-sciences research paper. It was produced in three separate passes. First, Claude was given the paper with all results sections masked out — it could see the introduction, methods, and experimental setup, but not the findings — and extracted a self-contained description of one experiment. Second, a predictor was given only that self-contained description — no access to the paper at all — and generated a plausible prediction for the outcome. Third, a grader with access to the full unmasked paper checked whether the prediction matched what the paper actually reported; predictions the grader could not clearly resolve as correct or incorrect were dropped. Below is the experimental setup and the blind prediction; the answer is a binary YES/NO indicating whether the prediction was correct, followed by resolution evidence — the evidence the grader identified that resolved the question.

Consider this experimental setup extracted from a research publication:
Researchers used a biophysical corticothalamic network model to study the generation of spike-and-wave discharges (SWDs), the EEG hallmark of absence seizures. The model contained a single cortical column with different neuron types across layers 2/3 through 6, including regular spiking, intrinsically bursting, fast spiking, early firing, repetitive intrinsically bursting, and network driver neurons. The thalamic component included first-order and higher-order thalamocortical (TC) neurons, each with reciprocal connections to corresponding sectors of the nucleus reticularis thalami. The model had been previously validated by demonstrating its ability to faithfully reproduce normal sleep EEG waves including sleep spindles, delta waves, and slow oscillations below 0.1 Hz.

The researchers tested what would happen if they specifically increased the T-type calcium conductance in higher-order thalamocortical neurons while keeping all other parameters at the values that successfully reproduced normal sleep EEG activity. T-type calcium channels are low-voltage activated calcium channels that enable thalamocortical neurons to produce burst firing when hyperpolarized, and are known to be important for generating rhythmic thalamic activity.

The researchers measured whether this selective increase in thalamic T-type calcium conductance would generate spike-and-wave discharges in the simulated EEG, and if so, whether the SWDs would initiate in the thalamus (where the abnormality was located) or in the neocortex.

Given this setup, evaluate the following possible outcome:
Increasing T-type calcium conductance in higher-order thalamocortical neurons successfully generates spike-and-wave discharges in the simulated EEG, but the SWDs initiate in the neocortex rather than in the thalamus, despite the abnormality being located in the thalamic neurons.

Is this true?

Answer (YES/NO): YES